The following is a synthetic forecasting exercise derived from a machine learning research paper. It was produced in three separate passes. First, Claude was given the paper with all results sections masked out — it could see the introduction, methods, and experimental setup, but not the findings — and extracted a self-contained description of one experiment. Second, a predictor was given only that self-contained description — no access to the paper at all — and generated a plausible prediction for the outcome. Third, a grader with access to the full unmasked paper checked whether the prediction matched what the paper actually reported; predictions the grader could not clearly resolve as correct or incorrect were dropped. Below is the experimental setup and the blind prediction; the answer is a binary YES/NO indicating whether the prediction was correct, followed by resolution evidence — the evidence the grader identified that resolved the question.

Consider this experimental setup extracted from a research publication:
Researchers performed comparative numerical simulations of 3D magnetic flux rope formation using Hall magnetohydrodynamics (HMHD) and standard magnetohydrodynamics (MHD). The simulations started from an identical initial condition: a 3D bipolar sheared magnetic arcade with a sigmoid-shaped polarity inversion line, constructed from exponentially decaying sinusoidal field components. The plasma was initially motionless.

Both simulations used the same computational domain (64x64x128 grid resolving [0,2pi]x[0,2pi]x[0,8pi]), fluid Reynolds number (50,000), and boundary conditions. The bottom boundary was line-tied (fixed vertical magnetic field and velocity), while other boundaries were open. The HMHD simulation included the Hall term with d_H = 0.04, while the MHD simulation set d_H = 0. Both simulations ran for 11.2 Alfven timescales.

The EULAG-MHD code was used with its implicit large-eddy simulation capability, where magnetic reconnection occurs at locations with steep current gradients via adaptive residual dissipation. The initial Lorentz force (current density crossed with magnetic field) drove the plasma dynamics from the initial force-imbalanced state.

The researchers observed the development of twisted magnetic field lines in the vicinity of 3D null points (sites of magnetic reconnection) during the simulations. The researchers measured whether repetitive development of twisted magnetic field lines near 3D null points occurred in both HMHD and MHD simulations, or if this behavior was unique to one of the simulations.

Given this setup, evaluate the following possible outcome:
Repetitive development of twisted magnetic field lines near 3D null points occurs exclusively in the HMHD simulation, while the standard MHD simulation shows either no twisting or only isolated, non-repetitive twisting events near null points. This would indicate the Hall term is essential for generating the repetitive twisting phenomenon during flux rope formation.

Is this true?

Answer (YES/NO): YES